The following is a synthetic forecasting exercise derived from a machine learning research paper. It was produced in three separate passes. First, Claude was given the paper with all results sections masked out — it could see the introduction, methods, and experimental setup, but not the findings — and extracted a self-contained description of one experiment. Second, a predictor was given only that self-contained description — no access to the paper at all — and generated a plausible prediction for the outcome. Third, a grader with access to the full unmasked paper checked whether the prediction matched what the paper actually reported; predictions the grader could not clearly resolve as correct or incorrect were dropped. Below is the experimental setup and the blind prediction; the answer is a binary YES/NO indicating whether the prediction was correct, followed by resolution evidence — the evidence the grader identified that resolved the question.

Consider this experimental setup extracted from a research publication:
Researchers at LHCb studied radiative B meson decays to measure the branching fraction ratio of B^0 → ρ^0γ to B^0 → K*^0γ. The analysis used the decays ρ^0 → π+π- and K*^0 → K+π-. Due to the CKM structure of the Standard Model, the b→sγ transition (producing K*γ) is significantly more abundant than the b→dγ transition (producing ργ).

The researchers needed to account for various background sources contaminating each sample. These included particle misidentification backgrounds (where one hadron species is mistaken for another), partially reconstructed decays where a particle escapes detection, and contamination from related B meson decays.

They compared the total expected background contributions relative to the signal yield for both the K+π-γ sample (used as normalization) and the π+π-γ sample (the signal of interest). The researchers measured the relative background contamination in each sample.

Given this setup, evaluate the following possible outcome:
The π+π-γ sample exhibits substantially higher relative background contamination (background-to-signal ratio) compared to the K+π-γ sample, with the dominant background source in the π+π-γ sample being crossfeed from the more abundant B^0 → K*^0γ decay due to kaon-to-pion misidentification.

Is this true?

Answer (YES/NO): NO